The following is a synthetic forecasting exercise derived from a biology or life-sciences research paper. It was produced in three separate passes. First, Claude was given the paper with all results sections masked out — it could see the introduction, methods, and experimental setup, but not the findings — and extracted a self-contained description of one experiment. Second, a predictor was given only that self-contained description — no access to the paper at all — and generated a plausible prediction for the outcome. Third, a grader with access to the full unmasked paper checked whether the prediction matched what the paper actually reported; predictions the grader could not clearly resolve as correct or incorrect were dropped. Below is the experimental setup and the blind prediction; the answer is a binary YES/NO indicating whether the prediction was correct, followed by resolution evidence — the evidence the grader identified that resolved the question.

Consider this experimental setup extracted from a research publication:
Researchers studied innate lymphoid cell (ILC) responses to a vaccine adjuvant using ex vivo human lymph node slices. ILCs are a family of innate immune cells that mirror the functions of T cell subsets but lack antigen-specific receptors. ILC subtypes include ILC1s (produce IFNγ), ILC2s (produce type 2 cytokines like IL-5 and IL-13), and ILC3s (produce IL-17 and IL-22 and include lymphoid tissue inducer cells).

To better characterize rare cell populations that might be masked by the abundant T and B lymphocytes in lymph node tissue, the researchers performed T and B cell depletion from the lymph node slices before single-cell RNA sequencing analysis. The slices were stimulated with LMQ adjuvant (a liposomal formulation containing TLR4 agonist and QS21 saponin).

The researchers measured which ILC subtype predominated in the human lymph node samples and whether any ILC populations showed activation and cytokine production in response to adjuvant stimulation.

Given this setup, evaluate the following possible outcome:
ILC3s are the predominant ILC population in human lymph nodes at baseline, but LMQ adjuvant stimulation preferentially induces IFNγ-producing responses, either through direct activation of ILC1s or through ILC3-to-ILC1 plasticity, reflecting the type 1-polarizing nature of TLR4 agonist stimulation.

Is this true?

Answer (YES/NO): NO